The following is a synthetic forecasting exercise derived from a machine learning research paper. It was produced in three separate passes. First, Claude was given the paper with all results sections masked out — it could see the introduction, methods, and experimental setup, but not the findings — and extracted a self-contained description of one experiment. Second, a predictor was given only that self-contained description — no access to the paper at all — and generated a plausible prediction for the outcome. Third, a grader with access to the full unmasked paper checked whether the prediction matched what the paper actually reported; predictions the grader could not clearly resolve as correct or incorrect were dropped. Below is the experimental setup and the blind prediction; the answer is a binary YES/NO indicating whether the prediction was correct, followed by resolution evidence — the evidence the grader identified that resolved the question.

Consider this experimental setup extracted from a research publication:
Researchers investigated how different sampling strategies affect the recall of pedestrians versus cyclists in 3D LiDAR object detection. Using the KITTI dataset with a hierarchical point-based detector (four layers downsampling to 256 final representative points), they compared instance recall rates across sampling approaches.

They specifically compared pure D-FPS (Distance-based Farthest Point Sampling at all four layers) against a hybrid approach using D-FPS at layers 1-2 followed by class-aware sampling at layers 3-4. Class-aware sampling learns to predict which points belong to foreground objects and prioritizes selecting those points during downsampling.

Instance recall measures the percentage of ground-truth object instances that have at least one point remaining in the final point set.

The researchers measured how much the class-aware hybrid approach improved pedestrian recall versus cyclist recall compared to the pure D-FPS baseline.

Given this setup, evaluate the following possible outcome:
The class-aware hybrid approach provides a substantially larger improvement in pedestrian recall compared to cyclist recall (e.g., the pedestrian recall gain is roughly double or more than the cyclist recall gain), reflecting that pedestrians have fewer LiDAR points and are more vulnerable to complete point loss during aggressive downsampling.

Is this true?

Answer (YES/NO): NO